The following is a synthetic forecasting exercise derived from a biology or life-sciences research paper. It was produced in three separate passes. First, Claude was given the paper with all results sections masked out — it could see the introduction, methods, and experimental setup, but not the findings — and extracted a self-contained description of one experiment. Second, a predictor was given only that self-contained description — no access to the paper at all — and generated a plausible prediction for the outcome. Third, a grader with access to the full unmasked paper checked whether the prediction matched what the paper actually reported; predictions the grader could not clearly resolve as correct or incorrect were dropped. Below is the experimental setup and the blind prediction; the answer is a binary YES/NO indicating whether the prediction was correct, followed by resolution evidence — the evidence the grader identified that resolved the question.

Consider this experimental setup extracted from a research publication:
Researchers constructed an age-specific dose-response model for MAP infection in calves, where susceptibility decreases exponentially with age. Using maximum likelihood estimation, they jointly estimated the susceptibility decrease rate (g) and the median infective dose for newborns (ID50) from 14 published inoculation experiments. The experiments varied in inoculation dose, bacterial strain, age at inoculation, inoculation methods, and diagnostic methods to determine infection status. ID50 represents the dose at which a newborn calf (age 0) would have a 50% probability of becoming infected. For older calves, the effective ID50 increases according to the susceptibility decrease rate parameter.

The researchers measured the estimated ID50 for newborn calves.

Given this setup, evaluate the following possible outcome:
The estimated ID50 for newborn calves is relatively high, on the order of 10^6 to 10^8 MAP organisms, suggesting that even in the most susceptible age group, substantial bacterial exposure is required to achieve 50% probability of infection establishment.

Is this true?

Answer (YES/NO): YES